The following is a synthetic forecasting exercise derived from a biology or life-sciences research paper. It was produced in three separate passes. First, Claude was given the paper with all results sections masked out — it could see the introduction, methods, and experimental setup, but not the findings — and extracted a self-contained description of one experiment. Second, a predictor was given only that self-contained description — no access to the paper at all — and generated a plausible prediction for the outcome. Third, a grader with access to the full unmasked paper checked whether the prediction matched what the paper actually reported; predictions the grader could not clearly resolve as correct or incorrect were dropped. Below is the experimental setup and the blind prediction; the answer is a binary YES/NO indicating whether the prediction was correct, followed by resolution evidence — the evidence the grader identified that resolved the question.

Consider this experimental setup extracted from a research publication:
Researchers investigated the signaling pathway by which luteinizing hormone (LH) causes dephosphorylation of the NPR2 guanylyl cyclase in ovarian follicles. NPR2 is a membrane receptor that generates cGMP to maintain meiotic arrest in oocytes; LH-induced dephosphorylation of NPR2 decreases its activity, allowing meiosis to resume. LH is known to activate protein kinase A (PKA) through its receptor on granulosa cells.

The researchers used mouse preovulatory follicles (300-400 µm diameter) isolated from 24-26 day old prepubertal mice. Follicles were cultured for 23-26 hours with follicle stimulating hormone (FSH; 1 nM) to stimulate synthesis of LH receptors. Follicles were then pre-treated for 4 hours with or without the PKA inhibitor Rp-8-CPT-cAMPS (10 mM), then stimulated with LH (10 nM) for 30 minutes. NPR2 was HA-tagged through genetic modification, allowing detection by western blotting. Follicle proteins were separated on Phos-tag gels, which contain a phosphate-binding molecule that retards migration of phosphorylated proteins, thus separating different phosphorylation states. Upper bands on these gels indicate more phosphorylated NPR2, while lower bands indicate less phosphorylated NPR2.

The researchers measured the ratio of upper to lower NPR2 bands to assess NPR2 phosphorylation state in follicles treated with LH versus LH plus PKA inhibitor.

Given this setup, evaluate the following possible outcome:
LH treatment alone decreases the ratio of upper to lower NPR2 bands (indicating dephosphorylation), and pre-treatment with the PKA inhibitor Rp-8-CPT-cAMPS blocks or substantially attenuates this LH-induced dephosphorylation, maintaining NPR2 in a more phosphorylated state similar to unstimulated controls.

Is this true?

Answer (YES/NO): YES